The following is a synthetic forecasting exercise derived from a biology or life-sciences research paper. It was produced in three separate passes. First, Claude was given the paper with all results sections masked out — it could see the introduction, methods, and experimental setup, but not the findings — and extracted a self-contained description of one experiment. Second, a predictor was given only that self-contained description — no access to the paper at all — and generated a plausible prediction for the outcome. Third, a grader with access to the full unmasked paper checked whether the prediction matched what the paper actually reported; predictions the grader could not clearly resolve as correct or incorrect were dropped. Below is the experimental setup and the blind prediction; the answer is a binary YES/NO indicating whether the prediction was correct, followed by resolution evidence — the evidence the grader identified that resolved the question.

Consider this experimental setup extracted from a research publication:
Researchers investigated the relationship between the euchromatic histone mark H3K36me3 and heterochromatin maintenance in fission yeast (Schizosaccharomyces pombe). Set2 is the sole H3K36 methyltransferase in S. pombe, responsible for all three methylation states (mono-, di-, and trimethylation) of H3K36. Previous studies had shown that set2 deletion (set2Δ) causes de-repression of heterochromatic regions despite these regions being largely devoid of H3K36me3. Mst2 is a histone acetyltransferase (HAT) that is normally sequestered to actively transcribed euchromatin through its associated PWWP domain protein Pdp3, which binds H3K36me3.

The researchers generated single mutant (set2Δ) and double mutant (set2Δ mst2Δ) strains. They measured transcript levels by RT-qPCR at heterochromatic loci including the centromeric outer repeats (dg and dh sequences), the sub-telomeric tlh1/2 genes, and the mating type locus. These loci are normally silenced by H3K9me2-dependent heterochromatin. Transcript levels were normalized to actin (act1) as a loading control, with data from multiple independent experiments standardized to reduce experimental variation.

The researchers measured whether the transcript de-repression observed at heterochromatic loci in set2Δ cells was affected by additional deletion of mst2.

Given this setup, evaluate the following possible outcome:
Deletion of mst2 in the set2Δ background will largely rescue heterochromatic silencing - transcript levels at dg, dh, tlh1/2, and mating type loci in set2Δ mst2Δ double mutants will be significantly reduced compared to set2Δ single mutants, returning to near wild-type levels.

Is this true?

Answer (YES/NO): YES